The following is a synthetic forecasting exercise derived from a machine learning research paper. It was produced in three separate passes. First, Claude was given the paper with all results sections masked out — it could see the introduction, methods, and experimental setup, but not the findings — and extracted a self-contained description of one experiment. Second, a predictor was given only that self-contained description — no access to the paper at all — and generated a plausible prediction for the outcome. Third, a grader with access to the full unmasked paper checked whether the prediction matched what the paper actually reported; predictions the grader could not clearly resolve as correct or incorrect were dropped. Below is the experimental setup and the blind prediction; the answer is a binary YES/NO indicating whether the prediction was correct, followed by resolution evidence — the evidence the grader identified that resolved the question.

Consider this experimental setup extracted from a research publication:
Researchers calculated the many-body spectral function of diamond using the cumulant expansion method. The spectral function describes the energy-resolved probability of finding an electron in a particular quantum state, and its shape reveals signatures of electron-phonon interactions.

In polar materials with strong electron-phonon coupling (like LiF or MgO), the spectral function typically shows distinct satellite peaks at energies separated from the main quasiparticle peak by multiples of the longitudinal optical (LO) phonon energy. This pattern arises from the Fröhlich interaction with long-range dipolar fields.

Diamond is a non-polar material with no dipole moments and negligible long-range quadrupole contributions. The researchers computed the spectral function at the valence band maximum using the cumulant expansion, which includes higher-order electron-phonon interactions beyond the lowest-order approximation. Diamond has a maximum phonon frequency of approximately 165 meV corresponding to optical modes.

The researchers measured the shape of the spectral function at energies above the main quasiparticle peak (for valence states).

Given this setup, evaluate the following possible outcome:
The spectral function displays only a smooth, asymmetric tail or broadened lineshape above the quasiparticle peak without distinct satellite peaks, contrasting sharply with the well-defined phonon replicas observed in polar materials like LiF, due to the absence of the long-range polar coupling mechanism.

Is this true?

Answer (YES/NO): NO